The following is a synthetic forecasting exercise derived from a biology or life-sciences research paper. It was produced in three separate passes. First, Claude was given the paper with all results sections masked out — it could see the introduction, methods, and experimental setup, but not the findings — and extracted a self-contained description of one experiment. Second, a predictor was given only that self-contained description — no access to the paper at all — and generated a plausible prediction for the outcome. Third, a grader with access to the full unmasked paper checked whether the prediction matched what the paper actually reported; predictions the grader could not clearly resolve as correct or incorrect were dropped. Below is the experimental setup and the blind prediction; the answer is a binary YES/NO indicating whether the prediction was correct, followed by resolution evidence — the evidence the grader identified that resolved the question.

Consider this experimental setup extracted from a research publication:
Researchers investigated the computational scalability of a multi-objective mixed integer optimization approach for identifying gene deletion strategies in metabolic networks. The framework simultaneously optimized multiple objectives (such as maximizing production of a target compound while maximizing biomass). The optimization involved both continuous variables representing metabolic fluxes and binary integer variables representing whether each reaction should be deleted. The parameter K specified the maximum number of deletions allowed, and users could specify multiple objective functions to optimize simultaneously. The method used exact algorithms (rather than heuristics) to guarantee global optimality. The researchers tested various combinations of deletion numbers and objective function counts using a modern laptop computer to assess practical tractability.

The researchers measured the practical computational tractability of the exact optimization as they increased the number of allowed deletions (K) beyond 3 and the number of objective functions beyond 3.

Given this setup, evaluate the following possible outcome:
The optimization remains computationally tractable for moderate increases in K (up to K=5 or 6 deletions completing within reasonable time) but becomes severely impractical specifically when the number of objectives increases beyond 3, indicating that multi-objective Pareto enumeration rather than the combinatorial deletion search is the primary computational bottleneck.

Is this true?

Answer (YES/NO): NO